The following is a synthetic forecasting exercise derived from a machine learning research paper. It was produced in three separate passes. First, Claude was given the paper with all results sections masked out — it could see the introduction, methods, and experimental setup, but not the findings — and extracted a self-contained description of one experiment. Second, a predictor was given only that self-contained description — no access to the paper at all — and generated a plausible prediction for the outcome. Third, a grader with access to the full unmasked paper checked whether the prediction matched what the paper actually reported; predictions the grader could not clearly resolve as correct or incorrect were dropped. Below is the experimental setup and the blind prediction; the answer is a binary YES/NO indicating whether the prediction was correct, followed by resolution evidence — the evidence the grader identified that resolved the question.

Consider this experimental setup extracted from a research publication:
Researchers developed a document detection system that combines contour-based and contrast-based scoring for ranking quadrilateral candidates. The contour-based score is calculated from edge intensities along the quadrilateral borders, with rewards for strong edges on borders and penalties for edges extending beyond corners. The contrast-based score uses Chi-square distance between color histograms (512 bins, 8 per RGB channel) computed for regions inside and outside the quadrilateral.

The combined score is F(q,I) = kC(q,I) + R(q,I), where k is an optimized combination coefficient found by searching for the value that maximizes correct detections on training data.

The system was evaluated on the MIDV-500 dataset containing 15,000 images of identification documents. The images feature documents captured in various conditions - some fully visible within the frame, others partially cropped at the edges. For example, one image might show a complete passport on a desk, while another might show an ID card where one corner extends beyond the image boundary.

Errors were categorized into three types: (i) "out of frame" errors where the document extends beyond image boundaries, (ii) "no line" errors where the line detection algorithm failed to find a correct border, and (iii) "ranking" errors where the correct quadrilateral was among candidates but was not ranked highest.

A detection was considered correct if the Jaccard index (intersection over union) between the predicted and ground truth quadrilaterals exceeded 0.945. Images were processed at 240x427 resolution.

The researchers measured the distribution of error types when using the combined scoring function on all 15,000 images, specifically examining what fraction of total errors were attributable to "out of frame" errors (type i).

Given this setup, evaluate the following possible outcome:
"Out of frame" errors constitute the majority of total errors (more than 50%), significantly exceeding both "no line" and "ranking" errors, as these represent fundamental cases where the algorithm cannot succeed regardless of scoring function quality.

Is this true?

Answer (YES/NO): YES